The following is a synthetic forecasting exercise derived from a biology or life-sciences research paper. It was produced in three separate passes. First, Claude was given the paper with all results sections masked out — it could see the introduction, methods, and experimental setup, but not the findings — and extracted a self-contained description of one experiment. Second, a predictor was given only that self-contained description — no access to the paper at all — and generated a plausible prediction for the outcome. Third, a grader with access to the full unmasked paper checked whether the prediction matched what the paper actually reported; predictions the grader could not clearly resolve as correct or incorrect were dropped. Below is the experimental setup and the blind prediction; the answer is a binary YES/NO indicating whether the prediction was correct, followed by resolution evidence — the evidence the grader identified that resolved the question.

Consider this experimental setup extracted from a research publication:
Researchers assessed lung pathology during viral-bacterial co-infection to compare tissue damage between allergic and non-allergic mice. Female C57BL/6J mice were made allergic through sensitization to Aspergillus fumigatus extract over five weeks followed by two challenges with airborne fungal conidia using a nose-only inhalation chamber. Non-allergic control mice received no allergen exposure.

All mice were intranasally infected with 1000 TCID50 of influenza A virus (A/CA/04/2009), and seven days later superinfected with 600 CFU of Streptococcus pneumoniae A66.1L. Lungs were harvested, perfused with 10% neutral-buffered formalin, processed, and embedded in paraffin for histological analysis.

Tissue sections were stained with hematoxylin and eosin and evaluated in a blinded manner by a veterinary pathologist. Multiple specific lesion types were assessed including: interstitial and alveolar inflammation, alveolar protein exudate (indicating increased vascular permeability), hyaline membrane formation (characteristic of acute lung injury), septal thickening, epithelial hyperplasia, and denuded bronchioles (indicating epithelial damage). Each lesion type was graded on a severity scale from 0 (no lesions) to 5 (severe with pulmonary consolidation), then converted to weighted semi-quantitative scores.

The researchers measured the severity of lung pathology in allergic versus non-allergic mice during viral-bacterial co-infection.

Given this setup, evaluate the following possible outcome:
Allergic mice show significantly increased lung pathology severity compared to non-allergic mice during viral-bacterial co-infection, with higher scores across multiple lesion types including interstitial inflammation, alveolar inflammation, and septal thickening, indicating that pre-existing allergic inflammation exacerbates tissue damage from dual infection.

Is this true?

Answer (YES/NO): NO